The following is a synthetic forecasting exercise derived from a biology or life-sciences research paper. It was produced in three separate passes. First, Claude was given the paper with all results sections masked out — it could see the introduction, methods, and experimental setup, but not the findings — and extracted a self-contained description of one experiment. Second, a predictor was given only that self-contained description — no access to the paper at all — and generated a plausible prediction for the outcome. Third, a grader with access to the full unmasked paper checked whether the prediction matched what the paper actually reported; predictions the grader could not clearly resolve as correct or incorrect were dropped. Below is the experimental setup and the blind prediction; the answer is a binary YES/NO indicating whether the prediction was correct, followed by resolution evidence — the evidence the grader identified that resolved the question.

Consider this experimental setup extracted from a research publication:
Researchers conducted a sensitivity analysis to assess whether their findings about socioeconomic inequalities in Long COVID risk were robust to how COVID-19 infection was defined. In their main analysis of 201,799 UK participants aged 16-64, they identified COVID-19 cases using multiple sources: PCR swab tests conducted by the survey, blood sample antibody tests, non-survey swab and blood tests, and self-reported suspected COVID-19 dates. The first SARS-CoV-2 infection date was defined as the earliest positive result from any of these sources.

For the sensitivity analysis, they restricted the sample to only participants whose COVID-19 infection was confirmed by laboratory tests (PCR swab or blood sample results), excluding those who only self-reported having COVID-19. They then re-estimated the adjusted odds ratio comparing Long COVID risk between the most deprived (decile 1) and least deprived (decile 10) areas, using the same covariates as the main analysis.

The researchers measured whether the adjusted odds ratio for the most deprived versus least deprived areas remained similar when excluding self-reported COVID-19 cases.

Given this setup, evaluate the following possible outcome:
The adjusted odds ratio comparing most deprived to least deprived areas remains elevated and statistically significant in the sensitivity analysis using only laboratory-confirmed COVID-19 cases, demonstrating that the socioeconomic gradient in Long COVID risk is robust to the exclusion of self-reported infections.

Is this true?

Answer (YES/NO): YES